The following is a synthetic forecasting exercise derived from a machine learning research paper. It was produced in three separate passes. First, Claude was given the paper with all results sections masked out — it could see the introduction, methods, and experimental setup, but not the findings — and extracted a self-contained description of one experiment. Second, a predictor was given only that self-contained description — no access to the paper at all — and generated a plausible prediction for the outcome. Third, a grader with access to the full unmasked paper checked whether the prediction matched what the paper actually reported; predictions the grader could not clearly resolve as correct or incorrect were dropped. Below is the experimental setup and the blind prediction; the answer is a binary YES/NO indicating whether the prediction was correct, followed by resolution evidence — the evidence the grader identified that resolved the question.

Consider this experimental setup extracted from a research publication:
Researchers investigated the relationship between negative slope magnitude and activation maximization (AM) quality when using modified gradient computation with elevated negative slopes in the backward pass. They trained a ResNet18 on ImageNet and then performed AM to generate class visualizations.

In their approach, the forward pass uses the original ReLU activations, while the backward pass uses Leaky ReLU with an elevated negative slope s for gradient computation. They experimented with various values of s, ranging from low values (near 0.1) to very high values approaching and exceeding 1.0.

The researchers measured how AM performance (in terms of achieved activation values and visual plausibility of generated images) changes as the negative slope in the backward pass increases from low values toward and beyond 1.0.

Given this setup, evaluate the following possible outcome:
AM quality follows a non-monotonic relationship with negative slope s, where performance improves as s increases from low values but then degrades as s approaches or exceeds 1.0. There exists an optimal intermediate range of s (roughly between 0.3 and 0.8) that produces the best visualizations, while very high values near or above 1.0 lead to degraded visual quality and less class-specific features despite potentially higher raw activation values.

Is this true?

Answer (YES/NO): NO